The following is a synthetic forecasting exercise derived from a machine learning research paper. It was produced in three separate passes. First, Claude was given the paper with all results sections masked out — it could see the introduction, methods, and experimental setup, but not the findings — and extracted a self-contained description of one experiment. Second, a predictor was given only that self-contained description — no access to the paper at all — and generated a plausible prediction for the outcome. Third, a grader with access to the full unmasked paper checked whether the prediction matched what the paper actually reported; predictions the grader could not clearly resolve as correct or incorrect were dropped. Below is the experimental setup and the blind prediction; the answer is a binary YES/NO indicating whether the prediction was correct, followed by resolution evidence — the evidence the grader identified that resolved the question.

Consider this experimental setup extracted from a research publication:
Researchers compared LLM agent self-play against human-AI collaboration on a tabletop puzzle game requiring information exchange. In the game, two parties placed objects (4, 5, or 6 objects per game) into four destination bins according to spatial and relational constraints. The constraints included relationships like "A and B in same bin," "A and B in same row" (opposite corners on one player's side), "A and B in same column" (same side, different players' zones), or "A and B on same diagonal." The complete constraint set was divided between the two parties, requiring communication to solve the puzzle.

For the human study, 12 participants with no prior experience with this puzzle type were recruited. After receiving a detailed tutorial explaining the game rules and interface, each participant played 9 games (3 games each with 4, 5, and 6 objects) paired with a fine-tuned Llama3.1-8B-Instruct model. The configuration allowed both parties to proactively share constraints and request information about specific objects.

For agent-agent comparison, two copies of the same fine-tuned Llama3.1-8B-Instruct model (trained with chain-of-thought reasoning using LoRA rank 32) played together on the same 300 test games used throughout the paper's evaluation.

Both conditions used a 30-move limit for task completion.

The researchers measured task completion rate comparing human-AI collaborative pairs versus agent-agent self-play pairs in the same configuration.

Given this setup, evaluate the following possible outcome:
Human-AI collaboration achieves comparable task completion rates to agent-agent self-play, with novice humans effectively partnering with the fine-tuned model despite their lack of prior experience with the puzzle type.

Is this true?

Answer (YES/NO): NO